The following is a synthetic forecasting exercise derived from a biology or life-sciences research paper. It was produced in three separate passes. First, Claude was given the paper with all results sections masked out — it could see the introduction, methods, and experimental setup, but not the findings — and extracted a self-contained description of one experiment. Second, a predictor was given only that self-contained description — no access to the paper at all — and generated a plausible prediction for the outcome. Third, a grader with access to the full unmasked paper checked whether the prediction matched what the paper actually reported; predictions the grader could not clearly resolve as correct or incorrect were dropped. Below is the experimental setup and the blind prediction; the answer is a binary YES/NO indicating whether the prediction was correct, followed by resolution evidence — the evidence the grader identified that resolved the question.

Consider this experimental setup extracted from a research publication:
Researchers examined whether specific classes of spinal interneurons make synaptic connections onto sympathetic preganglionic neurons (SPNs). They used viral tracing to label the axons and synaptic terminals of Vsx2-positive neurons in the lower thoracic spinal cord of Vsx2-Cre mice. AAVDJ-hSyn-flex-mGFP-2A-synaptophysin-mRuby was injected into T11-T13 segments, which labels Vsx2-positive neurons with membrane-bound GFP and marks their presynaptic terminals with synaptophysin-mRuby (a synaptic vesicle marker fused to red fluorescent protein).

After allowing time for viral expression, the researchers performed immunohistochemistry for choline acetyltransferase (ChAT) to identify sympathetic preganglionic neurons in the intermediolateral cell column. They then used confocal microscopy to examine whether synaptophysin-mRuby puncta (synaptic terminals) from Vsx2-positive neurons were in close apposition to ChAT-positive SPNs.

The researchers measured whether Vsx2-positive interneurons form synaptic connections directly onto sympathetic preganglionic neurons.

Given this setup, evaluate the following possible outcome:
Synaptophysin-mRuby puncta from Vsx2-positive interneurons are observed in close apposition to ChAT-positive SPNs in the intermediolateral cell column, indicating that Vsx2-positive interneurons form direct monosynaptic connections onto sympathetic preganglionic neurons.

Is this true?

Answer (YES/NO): YES